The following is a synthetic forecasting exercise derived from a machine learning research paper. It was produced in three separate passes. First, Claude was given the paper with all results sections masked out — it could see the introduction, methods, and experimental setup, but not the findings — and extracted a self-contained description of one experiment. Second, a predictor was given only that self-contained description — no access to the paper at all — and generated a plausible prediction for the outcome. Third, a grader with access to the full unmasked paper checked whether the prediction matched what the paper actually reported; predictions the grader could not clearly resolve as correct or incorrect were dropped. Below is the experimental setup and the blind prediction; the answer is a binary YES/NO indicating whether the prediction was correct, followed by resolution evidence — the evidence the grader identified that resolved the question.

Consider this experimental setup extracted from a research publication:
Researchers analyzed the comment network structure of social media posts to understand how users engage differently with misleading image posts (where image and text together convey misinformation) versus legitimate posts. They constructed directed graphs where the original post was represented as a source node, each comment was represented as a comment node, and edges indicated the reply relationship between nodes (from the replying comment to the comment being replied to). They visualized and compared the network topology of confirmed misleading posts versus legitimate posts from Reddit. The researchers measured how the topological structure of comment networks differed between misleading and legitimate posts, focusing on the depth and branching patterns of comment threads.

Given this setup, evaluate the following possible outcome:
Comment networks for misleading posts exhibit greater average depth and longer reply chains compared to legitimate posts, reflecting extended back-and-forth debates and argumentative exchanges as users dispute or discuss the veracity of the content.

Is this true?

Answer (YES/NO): NO